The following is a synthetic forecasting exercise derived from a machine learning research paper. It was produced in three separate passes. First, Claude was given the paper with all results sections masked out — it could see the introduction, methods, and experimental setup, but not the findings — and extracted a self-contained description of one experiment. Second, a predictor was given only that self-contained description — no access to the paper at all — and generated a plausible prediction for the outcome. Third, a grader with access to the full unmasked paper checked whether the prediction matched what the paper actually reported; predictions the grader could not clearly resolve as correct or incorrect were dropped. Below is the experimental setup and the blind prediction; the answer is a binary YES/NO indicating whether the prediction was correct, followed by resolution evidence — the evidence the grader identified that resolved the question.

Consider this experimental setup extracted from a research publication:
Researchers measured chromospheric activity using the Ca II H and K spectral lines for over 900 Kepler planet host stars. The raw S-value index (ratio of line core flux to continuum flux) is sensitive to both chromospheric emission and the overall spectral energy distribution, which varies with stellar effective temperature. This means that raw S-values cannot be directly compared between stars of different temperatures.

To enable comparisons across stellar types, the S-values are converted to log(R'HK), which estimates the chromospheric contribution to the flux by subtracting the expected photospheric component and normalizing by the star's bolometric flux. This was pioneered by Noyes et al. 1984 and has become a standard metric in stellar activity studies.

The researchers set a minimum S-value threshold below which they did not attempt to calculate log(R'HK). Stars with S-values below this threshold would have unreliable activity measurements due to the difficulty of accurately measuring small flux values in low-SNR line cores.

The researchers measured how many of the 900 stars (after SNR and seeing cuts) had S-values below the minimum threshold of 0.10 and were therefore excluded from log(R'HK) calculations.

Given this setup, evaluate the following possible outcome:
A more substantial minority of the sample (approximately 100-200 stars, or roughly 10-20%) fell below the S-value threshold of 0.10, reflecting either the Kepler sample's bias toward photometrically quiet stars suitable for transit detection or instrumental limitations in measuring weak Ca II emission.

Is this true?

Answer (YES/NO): NO